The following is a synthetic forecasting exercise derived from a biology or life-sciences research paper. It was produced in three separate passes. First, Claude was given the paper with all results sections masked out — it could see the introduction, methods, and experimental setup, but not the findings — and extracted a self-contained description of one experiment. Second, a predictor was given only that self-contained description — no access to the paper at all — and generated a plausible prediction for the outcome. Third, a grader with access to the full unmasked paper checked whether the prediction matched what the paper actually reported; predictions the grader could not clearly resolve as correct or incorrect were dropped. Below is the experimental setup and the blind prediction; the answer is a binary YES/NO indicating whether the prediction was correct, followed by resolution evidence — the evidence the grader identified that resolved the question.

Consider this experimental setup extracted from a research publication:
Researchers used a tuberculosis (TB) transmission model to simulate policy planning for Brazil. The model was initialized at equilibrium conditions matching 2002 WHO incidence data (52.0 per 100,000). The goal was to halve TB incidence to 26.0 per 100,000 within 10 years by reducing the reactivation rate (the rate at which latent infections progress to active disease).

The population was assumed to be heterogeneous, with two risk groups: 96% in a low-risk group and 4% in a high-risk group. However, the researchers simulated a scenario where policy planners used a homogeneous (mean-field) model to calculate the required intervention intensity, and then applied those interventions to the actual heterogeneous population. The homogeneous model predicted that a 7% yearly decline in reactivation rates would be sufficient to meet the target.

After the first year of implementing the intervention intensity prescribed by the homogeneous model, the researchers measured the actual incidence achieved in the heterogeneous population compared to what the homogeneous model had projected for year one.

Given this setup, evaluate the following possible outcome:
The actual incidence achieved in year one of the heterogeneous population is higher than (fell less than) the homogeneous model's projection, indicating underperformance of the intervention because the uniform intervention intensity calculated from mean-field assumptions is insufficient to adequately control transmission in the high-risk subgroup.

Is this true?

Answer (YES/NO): YES